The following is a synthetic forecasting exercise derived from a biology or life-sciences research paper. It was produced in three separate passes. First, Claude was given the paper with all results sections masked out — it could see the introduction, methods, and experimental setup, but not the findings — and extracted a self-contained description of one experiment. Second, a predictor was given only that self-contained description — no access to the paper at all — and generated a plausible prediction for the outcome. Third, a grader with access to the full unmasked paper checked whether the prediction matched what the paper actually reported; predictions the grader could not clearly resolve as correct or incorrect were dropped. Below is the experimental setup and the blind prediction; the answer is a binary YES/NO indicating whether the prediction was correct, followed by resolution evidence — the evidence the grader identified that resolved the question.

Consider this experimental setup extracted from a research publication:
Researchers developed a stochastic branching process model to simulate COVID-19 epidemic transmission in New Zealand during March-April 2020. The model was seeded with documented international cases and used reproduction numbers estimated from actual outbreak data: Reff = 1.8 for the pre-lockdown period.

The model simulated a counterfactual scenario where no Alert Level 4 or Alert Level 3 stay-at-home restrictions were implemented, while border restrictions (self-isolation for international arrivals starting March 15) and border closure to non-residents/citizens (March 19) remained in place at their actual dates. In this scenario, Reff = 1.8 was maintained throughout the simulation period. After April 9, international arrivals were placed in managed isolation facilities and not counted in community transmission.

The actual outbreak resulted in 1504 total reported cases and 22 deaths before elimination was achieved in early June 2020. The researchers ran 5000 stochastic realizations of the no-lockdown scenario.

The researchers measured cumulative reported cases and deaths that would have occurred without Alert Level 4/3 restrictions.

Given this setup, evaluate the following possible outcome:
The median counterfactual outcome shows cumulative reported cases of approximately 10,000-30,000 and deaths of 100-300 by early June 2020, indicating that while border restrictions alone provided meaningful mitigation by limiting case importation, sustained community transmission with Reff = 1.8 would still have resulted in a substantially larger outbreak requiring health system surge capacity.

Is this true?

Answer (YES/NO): NO